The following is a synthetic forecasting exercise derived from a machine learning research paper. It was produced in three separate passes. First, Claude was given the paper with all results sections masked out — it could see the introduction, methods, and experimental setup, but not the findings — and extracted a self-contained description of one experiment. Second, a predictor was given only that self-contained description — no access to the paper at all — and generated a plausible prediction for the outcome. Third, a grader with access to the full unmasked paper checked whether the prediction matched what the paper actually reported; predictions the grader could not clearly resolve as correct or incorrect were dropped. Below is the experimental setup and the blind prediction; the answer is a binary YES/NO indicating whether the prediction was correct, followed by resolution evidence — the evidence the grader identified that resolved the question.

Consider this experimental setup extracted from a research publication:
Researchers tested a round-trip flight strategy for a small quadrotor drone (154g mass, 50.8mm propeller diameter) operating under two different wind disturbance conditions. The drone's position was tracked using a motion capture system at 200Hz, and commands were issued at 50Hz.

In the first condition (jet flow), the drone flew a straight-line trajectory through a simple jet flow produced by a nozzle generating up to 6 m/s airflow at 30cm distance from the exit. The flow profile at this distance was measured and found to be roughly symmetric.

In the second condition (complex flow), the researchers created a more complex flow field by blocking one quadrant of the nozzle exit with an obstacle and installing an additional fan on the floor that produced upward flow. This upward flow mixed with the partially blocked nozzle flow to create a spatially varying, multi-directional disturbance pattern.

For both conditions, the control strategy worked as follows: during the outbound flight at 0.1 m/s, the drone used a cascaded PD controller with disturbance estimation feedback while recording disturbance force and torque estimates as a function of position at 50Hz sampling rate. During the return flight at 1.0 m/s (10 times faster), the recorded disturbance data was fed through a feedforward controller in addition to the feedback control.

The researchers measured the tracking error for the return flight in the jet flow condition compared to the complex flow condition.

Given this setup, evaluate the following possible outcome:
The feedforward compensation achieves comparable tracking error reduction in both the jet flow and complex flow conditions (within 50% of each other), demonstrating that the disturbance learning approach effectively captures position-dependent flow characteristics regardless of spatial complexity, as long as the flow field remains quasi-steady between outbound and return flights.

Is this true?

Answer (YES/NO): NO